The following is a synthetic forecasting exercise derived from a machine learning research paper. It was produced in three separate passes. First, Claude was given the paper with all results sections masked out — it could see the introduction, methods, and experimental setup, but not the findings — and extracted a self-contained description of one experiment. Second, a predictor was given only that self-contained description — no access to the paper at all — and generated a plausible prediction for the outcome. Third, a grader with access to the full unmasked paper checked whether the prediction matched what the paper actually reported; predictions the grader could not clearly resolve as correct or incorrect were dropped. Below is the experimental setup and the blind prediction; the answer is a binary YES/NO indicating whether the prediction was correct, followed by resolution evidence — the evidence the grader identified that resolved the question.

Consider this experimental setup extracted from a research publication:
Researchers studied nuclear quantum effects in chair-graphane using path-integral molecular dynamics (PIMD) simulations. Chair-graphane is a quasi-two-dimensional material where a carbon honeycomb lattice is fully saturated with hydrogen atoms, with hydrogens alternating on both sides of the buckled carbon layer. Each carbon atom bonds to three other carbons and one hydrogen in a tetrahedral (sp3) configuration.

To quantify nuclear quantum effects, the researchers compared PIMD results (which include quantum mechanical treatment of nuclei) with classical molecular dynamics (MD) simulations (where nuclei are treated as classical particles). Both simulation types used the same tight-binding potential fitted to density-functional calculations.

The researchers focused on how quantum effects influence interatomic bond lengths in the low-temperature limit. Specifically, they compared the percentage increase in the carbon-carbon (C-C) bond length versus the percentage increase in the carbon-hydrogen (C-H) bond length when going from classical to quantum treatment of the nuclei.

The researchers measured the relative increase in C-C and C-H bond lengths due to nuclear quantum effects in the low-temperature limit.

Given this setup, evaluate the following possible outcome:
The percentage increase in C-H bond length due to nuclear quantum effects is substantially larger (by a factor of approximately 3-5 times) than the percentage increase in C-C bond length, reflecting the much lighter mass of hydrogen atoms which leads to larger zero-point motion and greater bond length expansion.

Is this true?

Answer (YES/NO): YES